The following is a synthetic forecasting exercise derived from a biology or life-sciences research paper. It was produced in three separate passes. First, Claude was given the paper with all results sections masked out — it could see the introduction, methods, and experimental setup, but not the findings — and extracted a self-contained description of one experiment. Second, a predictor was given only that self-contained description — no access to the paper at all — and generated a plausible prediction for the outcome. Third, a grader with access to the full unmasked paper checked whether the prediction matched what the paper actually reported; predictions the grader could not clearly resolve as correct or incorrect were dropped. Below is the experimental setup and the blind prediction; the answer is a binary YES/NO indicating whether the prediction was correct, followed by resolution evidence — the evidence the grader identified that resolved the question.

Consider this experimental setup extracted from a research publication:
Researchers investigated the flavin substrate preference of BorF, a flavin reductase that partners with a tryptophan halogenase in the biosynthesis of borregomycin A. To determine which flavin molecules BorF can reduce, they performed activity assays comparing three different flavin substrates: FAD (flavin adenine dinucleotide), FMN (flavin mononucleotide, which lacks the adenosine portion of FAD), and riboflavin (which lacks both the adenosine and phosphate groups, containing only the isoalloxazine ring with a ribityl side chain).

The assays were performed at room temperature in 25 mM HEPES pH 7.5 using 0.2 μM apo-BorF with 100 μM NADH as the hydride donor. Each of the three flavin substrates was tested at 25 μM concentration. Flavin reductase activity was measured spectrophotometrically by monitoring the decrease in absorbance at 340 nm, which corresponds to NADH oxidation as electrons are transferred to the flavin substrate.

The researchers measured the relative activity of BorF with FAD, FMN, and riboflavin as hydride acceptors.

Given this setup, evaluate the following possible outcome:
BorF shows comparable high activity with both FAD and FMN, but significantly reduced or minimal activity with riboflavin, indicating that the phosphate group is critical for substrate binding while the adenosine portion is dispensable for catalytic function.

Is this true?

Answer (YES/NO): NO